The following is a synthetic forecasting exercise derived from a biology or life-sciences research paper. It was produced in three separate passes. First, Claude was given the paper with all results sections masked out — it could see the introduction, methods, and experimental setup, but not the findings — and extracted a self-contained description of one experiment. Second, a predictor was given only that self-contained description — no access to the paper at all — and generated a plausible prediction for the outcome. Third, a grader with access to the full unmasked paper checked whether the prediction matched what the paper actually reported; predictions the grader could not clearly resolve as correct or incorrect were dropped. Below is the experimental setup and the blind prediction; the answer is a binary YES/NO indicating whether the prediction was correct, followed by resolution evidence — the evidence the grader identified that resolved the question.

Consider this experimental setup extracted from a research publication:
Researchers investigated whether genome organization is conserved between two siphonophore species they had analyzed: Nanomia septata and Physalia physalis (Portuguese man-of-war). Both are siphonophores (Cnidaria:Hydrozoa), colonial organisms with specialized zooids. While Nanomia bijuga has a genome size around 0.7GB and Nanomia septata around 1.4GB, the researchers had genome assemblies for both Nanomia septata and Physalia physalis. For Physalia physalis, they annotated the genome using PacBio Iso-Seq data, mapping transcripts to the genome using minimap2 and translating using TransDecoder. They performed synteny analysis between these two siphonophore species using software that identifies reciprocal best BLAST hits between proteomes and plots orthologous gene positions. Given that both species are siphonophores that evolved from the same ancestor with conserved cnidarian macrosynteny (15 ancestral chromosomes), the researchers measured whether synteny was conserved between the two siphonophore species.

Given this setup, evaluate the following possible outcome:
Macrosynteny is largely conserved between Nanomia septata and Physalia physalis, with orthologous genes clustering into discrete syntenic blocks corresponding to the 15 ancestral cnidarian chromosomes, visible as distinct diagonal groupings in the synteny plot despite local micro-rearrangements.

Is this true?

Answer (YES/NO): NO